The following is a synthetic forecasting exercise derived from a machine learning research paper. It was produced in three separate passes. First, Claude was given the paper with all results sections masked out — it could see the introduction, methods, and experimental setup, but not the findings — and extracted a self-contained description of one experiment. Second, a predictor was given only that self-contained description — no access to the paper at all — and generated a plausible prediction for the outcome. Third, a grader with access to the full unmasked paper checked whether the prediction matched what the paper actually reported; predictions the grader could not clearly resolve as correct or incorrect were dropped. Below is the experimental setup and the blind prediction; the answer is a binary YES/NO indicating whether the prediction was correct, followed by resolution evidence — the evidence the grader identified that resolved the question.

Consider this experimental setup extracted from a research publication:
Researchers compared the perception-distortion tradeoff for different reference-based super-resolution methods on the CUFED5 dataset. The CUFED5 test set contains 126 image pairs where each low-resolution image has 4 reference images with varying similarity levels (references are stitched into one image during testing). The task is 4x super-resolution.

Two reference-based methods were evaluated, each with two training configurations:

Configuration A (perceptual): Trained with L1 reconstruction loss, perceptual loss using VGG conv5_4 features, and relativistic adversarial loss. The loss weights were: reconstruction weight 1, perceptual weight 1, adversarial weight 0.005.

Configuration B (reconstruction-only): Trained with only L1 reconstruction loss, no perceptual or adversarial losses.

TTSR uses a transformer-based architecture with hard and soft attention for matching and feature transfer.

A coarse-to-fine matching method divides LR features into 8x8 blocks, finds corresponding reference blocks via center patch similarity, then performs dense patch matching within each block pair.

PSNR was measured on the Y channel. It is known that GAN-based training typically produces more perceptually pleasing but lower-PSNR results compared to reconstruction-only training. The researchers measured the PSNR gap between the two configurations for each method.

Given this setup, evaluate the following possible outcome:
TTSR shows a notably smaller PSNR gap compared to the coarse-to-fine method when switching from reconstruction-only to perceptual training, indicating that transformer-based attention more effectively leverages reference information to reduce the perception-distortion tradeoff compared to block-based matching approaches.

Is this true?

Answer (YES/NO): YES